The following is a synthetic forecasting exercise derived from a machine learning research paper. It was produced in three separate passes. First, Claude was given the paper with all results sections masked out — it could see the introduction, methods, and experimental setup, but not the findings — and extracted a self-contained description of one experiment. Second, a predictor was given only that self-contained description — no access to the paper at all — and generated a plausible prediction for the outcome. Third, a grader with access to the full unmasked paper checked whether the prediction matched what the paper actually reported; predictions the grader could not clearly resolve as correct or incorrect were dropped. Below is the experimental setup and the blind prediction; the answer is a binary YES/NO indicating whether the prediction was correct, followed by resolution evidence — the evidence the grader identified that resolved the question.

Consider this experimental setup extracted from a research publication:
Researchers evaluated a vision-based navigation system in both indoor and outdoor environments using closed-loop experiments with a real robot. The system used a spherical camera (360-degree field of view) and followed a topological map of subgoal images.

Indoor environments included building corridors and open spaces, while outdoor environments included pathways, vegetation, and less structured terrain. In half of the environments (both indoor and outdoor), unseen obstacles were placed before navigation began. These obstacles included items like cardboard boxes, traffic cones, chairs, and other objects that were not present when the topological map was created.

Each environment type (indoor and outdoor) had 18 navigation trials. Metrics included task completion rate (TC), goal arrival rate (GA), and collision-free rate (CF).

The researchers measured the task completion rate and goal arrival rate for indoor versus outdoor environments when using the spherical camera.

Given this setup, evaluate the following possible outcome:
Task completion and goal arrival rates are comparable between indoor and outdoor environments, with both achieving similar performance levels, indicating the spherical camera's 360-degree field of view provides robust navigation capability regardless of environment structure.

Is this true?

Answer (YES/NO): NO